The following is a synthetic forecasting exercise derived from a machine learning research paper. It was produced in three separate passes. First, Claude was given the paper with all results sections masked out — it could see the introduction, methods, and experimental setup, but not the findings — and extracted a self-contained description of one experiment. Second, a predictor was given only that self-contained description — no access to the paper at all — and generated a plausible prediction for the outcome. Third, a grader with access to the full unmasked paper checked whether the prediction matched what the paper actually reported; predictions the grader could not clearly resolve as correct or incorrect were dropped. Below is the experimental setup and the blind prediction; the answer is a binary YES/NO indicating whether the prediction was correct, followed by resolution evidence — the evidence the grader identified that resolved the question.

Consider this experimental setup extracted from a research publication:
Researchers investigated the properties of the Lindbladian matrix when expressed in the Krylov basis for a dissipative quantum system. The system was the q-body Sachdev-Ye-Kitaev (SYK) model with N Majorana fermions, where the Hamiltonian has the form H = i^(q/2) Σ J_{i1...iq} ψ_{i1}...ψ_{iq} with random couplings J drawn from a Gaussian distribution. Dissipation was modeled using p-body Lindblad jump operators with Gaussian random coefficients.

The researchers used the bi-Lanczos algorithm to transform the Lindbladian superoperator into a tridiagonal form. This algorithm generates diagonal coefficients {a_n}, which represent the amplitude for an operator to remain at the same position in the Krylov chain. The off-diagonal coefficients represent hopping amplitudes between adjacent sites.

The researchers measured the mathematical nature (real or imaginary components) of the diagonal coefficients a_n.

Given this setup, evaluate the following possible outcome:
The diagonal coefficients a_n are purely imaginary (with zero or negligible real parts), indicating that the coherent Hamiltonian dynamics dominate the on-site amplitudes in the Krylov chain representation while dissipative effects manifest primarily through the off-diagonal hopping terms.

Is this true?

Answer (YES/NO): NO